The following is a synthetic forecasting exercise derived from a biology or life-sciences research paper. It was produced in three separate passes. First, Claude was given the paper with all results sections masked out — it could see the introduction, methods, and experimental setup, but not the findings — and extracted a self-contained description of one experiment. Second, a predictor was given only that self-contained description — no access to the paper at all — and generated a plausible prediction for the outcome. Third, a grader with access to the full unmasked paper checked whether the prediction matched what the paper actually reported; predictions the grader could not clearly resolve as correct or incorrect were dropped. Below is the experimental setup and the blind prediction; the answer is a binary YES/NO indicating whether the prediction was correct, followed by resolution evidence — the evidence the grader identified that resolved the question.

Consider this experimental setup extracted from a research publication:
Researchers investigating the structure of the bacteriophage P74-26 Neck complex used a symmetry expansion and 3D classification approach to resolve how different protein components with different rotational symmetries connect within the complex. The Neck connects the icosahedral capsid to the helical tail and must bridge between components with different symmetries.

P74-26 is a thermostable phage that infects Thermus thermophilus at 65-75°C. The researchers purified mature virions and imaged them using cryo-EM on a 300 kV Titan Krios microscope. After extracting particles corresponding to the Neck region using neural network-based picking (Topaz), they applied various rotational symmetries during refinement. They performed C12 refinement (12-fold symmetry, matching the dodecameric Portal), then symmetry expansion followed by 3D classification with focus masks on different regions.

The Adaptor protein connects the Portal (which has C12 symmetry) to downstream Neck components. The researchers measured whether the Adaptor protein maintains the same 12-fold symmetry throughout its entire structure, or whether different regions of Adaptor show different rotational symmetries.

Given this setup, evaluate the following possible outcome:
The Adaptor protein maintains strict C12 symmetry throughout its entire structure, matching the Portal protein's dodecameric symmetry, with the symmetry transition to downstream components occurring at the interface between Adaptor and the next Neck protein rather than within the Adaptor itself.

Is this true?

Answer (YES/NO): NO